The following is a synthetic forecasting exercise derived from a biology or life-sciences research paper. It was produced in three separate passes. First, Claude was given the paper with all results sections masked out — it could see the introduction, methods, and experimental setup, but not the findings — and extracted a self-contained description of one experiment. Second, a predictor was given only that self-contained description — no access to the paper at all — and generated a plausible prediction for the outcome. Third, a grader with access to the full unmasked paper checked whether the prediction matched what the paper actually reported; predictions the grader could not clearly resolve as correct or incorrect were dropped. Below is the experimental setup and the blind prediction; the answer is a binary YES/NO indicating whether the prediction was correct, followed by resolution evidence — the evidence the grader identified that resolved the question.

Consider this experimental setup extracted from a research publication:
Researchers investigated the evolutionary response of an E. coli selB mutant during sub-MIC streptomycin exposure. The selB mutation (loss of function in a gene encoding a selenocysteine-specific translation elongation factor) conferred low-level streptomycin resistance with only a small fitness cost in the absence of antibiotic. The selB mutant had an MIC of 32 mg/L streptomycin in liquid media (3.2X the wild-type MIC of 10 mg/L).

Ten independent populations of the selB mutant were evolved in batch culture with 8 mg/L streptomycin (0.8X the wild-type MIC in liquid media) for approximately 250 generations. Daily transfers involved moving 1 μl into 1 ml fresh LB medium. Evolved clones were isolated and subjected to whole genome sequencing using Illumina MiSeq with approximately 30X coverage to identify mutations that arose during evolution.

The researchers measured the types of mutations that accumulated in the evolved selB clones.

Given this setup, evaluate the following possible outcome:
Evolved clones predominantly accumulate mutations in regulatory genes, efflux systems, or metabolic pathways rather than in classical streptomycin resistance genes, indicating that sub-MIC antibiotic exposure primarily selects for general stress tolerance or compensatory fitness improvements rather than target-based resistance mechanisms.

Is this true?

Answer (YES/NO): NO